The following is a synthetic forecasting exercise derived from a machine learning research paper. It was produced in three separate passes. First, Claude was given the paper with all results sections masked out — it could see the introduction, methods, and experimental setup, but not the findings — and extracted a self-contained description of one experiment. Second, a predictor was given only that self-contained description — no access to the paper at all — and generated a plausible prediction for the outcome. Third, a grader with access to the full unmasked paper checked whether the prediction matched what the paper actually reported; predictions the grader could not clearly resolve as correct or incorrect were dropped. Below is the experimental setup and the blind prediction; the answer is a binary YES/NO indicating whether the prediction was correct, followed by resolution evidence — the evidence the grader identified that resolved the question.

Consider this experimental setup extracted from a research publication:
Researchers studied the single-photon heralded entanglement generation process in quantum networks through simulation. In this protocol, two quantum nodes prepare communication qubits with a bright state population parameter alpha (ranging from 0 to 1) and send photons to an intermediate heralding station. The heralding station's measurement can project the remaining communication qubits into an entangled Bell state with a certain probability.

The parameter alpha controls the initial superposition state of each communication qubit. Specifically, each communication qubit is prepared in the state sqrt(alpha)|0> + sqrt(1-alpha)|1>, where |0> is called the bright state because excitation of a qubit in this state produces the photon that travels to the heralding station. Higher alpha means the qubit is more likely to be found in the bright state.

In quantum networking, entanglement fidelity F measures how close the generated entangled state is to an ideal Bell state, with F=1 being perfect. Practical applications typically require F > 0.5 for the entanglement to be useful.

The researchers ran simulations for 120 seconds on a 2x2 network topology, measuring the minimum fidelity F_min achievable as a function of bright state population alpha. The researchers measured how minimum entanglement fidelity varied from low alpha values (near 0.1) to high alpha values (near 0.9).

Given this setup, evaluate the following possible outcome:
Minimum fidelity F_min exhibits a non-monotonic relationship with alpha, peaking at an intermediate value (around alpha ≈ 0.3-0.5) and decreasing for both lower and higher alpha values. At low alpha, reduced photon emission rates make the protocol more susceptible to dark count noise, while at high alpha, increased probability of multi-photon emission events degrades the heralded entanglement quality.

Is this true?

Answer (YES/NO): NO